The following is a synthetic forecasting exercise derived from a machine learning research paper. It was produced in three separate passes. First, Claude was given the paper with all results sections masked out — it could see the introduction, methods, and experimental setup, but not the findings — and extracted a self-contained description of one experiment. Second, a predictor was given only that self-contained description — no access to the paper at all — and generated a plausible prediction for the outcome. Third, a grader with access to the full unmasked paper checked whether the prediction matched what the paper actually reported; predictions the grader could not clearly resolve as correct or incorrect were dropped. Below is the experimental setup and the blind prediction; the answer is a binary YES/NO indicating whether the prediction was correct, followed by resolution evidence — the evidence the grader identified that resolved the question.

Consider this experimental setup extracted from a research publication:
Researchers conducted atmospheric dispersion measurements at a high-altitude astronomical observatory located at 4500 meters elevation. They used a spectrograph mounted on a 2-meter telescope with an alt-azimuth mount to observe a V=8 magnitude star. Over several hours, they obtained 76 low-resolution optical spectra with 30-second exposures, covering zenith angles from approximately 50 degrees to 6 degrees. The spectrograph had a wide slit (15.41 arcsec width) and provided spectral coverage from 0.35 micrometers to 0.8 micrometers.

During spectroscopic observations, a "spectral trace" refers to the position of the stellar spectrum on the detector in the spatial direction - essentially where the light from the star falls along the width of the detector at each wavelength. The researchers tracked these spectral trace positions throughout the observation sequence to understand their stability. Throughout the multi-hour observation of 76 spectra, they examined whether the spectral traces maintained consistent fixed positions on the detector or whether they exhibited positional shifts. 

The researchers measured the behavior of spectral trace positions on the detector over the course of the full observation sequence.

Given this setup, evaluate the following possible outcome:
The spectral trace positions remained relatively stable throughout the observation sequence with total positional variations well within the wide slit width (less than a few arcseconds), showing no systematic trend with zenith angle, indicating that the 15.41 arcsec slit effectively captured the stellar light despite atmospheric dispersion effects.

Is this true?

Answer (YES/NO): NO